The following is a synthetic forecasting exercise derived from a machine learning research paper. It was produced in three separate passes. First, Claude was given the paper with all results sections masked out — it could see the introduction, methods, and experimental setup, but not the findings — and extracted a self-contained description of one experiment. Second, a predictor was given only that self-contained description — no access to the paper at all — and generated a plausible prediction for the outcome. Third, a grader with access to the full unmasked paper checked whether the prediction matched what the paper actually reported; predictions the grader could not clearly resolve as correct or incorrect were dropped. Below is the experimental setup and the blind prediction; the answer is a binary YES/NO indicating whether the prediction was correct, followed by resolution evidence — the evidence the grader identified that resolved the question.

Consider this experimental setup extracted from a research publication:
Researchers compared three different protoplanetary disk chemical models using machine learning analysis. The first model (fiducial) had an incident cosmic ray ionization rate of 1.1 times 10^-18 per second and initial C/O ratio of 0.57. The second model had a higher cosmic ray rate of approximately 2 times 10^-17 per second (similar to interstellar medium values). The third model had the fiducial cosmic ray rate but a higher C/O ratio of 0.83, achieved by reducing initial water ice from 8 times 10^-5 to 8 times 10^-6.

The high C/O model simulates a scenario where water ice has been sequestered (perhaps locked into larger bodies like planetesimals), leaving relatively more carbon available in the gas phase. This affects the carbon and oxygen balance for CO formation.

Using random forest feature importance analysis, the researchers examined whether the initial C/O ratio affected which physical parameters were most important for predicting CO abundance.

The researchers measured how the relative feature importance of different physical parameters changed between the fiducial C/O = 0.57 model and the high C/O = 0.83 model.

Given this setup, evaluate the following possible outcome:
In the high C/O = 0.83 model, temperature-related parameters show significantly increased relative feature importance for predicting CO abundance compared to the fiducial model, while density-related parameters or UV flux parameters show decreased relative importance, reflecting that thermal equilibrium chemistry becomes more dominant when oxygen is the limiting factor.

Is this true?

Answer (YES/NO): NO